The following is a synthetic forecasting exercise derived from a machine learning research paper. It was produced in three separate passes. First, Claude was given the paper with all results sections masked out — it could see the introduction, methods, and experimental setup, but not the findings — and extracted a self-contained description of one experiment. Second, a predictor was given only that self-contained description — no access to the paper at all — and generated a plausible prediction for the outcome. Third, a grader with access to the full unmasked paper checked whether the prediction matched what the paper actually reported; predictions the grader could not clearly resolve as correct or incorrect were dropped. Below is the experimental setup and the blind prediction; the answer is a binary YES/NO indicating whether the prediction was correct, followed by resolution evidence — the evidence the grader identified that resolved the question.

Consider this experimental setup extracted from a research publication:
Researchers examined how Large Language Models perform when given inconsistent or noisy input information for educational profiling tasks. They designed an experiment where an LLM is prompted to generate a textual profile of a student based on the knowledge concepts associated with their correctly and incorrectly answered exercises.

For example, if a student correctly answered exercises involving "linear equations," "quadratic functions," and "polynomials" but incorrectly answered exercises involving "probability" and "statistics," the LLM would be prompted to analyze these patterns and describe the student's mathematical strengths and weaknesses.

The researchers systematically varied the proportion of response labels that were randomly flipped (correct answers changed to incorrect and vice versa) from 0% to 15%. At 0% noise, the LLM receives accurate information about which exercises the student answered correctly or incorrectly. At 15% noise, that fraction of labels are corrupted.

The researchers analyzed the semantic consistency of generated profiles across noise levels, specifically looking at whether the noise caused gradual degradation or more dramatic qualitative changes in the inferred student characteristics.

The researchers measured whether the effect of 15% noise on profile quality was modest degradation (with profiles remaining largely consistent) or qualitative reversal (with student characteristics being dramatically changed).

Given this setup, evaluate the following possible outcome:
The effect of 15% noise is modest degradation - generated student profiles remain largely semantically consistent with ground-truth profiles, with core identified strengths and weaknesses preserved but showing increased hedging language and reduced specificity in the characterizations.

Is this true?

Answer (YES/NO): NO